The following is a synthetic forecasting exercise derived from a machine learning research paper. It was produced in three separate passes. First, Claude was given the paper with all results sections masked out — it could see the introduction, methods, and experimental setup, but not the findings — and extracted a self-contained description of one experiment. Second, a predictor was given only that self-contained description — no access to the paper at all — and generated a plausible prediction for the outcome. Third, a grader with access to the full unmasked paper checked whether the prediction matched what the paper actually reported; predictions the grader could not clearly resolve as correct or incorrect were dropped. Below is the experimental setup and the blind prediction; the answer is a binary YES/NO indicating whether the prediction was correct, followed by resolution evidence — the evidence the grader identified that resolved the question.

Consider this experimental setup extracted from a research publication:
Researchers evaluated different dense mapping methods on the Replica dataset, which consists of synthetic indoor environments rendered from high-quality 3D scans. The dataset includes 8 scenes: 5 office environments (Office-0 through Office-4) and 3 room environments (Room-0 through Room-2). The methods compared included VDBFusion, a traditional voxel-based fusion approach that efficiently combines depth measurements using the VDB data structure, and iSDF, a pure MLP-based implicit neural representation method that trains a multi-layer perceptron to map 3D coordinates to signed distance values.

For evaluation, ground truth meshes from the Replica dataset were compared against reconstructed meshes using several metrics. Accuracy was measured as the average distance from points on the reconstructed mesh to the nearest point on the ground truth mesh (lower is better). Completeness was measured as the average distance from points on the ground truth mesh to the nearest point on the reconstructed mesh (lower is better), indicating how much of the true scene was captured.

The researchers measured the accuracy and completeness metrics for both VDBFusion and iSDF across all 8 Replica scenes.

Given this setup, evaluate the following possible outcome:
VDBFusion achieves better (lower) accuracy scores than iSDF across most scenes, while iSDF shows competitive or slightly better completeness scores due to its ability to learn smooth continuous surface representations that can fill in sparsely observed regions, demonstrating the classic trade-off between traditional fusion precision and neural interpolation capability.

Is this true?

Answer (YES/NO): NO